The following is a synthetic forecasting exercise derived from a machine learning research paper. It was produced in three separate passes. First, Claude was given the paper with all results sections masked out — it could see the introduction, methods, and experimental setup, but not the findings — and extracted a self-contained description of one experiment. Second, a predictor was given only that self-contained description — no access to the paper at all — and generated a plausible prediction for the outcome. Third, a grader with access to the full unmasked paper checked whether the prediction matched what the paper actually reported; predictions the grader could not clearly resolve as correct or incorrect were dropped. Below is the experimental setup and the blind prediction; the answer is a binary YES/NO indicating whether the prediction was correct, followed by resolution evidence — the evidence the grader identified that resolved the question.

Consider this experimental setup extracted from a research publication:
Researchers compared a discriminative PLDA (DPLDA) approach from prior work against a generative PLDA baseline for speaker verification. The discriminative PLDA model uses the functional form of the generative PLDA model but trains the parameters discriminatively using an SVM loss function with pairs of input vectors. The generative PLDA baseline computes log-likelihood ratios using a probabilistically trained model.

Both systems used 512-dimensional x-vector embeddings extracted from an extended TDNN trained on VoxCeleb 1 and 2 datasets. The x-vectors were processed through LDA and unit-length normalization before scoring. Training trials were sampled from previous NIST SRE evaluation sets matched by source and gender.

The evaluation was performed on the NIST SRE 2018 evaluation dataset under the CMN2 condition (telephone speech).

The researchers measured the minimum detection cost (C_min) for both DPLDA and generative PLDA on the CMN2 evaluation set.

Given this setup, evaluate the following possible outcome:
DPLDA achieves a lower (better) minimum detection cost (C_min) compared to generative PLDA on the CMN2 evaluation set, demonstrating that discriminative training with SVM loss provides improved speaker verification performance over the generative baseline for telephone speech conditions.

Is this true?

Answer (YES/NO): NO